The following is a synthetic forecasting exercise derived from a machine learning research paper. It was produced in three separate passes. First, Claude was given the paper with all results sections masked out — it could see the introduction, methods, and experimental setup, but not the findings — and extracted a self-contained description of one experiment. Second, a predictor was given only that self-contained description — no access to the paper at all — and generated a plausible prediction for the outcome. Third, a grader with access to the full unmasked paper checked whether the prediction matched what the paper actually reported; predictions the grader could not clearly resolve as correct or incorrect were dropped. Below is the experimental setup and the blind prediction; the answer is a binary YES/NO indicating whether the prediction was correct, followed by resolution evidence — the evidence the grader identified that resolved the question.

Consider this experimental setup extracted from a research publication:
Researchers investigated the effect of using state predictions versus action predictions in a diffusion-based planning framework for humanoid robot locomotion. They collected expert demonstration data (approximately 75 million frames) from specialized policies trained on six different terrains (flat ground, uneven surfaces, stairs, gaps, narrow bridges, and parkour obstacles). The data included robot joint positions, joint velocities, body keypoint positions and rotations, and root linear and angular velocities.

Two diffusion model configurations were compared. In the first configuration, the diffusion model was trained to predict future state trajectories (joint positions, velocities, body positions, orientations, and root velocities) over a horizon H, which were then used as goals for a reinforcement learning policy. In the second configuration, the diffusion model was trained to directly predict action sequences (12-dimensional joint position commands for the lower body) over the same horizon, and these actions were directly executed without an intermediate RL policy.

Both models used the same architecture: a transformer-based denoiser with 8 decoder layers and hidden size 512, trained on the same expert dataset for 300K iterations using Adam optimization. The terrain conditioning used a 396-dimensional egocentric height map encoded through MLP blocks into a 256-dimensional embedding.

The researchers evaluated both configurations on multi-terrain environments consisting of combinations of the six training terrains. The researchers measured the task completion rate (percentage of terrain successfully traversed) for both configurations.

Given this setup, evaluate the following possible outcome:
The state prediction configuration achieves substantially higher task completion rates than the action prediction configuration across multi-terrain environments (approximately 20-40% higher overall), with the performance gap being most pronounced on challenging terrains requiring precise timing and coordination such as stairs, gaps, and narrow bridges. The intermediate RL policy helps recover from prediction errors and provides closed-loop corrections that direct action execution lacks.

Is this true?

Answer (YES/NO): NO